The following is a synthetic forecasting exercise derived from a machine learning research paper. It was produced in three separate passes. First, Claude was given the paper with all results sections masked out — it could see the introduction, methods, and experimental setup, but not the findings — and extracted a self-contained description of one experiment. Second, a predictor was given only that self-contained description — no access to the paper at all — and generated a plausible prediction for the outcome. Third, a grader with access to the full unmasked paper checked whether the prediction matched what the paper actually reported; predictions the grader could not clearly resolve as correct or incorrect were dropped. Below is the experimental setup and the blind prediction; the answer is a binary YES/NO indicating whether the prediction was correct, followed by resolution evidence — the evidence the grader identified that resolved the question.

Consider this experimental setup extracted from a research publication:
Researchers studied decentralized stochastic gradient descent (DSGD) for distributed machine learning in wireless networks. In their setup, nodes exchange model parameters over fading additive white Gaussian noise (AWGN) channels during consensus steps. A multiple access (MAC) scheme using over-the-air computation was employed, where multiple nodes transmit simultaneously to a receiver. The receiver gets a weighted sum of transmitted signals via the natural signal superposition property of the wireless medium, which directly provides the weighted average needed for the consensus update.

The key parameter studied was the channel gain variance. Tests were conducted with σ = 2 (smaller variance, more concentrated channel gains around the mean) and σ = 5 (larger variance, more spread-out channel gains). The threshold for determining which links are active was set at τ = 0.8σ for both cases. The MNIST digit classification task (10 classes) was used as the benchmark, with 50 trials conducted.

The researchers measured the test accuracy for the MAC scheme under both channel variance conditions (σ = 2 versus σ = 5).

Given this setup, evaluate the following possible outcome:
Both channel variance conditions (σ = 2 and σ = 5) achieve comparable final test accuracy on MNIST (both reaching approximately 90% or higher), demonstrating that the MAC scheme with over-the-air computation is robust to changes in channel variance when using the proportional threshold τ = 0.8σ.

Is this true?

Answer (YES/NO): YES